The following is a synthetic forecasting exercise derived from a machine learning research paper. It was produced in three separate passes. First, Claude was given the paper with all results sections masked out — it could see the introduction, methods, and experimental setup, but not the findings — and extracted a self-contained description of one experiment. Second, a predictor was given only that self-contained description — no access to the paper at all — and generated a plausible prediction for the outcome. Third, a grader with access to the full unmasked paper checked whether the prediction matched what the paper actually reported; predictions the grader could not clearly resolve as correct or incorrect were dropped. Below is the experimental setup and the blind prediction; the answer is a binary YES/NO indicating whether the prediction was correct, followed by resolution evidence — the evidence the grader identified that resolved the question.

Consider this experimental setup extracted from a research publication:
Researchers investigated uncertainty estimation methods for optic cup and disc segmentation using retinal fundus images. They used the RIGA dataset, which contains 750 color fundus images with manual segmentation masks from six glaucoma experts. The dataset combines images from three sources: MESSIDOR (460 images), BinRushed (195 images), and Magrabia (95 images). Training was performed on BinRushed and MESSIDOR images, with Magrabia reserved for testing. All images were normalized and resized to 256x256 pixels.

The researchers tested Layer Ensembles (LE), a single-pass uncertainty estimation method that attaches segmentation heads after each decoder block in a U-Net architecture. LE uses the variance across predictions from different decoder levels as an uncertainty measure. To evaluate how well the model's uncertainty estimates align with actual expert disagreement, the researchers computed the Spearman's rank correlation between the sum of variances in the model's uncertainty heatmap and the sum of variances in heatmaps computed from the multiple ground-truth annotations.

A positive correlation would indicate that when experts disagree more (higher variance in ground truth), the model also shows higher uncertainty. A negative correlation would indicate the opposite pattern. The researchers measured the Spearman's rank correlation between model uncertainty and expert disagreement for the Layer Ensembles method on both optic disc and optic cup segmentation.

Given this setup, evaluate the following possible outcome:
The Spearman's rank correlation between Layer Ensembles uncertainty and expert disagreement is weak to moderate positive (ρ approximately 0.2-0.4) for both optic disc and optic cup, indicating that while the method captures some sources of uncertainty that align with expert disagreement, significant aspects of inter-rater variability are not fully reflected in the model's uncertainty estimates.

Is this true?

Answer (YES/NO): NO